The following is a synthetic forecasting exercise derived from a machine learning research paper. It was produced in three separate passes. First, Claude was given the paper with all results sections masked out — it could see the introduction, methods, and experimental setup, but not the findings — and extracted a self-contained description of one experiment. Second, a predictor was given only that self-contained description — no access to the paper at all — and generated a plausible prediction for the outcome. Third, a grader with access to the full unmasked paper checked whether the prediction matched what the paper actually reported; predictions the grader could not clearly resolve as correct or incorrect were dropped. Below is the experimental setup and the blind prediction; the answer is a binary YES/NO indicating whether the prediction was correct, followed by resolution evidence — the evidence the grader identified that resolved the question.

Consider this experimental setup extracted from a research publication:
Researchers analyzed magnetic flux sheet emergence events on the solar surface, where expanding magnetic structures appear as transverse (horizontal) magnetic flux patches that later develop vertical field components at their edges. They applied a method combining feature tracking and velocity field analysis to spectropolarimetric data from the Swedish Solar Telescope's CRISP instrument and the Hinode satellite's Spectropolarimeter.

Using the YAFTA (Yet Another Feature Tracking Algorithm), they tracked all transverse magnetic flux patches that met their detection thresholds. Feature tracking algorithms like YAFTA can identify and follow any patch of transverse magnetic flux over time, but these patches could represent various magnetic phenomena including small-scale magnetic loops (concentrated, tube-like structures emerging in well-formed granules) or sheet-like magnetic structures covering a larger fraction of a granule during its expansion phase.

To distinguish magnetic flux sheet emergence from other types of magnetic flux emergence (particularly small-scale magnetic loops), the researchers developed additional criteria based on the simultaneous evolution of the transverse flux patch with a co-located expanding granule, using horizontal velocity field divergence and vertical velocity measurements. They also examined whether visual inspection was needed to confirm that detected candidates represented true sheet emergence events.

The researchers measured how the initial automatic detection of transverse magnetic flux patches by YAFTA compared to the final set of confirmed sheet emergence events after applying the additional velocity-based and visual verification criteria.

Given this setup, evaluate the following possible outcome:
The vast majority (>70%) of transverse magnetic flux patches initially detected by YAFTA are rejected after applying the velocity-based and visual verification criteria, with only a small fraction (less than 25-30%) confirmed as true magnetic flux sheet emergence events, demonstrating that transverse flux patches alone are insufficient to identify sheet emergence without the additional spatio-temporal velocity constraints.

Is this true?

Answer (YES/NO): YES